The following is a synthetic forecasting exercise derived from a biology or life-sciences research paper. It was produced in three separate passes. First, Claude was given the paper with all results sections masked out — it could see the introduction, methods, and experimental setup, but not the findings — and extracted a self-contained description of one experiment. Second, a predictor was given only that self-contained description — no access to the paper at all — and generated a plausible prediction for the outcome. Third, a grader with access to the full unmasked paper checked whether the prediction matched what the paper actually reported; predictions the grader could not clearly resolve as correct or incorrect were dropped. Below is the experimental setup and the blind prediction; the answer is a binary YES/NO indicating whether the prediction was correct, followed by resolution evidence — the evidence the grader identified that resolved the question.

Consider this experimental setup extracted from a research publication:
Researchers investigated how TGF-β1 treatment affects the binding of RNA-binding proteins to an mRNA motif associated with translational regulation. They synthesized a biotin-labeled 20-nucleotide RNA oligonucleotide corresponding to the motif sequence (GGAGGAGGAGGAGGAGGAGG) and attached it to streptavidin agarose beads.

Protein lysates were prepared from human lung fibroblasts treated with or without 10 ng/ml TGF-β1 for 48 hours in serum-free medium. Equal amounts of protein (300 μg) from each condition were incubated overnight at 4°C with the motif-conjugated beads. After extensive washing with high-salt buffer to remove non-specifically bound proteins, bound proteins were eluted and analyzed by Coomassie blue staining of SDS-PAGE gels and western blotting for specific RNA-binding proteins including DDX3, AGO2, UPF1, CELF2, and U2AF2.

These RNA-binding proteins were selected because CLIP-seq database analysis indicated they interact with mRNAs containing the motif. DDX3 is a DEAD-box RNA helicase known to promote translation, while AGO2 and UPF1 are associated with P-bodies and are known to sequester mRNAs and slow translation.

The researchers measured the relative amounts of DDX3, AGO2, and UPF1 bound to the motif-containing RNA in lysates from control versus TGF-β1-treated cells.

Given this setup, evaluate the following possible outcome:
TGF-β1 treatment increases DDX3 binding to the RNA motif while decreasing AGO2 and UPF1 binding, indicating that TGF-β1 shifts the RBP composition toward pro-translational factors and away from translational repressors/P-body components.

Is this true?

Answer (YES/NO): YES